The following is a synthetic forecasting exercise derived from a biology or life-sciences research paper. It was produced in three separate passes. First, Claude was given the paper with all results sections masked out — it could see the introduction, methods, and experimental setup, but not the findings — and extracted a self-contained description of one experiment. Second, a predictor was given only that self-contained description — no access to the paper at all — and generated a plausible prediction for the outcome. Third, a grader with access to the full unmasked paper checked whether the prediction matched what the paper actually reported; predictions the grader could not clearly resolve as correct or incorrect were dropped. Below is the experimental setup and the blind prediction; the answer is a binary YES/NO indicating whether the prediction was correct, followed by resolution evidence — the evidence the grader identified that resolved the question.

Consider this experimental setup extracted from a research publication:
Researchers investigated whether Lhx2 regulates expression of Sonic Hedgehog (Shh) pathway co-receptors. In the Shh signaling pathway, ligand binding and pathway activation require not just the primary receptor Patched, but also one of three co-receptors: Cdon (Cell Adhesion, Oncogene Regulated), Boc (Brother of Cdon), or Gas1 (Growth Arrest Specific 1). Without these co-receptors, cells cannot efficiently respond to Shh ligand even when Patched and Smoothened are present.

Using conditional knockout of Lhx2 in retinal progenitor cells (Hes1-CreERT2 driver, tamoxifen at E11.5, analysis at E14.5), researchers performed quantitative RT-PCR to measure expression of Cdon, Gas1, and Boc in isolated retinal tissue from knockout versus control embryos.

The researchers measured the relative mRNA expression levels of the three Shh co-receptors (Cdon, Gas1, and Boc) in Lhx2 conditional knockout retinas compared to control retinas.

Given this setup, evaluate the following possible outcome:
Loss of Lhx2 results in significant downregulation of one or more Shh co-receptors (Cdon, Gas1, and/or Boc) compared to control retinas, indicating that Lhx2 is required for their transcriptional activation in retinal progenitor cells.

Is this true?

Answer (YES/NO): YES